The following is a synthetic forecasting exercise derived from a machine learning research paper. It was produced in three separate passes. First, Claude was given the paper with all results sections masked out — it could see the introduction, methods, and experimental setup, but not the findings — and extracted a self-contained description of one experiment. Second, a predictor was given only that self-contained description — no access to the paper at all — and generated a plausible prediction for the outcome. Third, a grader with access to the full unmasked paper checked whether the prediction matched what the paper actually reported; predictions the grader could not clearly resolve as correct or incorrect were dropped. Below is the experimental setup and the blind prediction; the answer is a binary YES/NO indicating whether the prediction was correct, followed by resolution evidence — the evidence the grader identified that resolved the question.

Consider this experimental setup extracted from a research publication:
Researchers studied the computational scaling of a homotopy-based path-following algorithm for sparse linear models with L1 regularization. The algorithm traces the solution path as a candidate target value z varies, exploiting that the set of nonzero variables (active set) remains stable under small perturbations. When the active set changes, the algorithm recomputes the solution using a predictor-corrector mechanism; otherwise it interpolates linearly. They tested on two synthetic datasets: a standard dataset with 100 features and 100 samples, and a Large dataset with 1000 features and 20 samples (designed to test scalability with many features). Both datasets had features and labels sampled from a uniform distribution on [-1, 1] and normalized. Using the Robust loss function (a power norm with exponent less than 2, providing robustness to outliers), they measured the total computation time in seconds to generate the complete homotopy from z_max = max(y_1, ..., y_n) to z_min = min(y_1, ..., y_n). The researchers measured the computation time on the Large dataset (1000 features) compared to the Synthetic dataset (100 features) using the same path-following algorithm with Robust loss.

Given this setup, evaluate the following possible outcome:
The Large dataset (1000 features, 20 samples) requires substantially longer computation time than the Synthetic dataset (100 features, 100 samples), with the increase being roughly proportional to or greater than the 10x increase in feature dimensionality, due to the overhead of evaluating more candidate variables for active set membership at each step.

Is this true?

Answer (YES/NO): YES